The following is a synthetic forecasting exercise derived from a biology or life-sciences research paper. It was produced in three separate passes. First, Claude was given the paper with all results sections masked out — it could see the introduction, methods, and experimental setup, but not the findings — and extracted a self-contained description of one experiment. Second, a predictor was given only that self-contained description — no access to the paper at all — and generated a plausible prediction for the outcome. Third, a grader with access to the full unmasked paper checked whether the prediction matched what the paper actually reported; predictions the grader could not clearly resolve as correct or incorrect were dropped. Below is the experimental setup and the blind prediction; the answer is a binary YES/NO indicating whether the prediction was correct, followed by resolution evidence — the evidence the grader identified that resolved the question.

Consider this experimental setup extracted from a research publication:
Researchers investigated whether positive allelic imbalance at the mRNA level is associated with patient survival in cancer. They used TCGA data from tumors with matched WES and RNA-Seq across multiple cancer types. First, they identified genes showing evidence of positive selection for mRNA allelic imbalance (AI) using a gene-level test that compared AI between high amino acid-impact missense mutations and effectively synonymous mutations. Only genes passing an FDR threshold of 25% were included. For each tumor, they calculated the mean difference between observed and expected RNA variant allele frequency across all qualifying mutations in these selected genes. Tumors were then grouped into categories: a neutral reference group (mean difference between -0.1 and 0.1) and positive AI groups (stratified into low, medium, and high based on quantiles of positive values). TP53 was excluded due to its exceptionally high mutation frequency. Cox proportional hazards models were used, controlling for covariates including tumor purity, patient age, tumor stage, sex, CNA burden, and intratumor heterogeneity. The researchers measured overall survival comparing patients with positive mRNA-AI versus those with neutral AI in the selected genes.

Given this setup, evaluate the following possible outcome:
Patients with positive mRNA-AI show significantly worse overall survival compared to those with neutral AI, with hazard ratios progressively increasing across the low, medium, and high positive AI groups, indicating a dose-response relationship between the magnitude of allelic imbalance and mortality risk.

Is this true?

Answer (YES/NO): YES